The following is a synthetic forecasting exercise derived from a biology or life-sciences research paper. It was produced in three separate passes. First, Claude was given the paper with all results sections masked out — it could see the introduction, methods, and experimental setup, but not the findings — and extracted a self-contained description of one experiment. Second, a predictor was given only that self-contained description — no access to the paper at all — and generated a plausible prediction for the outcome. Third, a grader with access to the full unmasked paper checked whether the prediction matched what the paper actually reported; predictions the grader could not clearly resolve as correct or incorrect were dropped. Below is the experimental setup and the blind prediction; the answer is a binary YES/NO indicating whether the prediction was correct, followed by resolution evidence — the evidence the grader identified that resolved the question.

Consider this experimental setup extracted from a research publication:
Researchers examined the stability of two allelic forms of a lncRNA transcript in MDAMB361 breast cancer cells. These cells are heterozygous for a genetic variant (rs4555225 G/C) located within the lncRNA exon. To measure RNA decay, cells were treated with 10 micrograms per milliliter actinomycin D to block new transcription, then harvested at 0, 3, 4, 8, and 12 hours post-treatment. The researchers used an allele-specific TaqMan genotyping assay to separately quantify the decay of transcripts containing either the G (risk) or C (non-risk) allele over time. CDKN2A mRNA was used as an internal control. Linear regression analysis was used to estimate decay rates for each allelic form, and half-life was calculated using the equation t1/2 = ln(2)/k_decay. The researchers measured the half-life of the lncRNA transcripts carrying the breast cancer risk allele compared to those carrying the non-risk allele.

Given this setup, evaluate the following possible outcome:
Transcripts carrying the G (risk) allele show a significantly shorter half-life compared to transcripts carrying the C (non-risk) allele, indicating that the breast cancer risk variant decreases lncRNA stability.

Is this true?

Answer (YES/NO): YES